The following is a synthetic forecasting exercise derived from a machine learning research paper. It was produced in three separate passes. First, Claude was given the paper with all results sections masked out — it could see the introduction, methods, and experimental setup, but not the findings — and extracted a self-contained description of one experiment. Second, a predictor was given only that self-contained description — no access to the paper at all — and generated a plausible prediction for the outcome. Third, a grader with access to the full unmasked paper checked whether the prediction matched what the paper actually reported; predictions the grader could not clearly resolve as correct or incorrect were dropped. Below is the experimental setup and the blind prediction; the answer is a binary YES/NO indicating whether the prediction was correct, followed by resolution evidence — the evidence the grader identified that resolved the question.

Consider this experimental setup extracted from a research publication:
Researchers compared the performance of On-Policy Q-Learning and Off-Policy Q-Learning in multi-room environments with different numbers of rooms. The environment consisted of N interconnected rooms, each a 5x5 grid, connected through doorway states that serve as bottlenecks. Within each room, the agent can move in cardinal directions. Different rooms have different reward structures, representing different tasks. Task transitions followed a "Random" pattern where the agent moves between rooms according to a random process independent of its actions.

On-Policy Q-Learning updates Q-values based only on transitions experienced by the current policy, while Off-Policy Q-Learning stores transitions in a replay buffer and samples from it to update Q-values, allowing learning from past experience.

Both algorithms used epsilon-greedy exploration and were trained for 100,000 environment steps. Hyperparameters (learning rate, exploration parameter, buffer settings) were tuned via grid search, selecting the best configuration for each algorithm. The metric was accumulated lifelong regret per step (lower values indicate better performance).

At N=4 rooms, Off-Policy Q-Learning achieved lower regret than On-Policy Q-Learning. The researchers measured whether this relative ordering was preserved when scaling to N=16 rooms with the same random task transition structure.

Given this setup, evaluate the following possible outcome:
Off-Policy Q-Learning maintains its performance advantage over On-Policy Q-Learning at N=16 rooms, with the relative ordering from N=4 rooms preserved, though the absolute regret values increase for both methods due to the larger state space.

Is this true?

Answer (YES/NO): NO